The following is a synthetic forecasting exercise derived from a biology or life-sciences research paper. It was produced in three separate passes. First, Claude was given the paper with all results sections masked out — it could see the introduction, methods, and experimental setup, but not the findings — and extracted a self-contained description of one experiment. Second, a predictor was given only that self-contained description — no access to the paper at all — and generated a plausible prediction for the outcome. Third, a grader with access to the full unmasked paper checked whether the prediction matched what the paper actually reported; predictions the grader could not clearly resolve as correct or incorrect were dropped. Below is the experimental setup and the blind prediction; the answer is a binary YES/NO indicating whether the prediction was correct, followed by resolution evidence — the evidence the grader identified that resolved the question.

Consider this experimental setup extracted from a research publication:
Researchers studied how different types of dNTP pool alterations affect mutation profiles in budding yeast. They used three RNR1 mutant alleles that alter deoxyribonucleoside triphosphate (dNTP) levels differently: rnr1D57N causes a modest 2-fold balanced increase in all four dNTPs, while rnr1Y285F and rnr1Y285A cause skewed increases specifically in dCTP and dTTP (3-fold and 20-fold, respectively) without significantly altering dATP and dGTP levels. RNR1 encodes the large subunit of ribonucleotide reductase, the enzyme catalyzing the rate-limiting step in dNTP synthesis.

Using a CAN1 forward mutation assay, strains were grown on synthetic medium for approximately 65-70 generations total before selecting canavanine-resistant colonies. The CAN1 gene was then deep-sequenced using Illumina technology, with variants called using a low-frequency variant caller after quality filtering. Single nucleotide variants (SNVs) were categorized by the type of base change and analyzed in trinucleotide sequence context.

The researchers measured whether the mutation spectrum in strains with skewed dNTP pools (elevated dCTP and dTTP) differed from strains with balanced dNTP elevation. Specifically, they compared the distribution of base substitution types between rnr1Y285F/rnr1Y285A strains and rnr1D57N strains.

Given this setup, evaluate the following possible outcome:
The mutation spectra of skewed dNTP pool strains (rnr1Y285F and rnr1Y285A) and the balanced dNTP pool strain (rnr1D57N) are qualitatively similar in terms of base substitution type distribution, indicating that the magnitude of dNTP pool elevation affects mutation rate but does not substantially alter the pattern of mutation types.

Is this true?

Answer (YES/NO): NO